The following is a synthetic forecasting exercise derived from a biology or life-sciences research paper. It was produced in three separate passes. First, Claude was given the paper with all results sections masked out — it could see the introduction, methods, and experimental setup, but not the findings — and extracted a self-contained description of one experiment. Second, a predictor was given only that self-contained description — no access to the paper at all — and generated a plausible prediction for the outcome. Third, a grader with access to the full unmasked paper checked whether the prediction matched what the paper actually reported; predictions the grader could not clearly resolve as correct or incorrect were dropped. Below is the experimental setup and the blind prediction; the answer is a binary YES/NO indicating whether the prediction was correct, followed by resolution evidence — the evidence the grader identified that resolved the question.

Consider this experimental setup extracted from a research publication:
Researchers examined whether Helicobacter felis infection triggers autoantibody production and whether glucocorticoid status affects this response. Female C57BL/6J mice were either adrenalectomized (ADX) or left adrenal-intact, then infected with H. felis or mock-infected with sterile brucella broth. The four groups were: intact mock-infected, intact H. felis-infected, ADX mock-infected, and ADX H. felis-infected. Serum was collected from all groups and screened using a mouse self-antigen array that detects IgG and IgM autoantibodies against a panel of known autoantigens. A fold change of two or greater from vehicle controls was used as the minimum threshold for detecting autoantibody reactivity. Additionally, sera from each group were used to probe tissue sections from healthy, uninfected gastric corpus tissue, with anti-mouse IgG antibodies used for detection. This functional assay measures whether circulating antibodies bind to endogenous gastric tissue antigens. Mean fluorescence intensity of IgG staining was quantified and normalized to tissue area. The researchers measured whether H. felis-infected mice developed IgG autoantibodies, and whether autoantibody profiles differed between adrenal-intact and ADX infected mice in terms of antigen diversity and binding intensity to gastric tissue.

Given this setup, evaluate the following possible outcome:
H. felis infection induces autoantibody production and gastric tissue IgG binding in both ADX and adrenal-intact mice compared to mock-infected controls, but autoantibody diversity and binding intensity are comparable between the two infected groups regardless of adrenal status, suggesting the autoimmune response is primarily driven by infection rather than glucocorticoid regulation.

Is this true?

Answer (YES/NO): NO